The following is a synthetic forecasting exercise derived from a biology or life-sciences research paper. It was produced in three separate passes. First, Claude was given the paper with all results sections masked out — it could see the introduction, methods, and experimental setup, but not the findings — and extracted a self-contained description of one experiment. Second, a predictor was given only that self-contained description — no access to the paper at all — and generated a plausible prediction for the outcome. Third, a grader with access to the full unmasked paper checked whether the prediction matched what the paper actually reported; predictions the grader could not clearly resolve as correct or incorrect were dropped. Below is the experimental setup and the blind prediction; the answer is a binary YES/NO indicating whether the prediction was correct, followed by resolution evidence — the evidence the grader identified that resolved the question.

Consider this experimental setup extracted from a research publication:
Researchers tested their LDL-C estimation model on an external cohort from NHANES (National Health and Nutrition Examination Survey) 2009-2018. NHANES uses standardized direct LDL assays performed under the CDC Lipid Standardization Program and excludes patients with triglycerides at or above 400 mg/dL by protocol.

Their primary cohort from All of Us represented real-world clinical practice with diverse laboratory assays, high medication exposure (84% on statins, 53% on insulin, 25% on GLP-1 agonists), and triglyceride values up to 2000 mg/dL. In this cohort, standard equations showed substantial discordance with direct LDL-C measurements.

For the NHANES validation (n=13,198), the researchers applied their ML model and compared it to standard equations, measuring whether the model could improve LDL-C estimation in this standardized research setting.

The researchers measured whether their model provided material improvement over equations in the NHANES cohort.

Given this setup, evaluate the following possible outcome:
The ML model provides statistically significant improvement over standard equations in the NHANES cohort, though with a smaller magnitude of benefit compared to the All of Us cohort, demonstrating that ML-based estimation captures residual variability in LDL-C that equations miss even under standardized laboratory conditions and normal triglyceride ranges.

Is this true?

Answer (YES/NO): NO